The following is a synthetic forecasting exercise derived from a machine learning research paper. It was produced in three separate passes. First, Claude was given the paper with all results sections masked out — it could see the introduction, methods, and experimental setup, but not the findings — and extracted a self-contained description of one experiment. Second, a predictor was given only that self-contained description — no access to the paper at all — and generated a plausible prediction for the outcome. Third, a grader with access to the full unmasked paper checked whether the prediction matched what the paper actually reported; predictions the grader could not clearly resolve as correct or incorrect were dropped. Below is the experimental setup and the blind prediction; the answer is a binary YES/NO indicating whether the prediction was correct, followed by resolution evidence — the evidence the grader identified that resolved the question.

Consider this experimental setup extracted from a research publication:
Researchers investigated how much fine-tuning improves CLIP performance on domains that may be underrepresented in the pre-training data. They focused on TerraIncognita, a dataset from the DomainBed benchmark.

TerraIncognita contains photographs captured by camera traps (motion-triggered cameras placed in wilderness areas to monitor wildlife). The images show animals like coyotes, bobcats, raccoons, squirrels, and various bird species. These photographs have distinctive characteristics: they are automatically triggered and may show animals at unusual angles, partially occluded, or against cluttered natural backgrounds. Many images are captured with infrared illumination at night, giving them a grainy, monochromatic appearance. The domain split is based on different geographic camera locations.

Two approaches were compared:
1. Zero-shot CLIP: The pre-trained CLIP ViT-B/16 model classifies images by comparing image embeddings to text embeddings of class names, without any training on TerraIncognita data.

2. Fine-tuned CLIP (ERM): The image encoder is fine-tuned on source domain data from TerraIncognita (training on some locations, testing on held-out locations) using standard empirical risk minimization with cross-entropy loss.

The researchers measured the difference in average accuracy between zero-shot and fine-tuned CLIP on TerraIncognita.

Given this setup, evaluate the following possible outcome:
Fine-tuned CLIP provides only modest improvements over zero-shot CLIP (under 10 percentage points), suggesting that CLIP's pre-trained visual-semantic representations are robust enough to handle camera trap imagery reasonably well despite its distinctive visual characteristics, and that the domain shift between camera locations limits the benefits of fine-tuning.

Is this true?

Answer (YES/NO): NO